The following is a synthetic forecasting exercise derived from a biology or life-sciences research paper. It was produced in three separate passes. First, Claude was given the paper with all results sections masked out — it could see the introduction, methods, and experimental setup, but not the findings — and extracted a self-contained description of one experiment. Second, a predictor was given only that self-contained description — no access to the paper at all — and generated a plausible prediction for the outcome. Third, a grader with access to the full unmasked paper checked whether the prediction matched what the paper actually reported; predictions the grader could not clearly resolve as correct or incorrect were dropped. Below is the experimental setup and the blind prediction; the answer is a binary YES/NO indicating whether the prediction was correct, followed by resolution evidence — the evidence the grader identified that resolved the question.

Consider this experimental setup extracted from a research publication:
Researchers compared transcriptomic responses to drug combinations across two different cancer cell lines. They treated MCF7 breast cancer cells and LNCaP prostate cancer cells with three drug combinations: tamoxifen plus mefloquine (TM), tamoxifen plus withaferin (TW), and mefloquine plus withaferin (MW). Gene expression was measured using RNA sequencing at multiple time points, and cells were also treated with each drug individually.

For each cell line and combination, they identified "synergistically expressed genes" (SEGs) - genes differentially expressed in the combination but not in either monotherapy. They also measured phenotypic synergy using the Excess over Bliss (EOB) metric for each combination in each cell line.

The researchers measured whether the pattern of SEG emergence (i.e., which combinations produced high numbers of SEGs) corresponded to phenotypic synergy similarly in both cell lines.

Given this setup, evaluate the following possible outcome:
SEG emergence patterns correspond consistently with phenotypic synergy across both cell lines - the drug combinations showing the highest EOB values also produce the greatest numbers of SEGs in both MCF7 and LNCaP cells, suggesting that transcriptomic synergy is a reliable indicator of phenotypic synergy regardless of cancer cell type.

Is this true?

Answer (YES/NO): NO